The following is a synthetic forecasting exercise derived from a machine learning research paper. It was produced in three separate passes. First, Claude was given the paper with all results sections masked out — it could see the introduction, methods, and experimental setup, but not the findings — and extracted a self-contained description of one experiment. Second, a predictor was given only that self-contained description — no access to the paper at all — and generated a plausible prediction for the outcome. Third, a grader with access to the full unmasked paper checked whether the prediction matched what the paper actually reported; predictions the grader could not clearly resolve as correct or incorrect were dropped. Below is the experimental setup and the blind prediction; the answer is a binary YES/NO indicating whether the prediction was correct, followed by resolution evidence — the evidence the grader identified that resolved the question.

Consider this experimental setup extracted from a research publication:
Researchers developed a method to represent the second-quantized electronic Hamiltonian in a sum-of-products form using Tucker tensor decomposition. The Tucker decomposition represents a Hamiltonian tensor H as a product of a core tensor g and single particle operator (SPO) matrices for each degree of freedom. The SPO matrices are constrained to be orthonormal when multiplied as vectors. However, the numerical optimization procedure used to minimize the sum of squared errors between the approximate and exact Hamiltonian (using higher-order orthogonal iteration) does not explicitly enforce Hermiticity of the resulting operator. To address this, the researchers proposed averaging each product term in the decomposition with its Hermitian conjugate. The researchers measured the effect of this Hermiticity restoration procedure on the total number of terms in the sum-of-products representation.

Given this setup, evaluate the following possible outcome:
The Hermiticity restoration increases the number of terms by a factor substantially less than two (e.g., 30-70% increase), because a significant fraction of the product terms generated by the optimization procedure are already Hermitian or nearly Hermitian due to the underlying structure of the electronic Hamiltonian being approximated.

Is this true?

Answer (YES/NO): NO